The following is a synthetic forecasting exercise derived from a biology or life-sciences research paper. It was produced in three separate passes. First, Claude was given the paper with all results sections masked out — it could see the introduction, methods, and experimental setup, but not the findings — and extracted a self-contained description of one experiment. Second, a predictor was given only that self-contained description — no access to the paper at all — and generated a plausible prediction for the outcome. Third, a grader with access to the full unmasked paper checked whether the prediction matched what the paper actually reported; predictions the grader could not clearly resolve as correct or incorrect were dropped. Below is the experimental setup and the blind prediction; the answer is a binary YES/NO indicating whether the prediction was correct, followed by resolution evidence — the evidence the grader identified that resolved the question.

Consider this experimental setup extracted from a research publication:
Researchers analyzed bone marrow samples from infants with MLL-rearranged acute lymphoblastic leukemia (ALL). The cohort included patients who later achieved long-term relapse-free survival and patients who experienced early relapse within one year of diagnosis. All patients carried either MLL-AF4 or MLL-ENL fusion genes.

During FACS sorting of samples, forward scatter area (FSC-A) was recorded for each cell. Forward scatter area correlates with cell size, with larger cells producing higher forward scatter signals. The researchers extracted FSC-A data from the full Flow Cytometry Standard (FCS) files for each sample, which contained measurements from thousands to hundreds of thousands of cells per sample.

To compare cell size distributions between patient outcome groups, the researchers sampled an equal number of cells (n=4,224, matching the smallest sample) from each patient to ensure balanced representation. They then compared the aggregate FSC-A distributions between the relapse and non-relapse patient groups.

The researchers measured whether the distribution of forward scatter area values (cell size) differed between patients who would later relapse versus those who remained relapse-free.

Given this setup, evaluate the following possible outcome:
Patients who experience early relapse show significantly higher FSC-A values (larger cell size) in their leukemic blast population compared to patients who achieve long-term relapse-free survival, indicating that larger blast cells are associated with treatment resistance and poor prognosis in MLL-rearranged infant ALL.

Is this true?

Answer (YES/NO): NO